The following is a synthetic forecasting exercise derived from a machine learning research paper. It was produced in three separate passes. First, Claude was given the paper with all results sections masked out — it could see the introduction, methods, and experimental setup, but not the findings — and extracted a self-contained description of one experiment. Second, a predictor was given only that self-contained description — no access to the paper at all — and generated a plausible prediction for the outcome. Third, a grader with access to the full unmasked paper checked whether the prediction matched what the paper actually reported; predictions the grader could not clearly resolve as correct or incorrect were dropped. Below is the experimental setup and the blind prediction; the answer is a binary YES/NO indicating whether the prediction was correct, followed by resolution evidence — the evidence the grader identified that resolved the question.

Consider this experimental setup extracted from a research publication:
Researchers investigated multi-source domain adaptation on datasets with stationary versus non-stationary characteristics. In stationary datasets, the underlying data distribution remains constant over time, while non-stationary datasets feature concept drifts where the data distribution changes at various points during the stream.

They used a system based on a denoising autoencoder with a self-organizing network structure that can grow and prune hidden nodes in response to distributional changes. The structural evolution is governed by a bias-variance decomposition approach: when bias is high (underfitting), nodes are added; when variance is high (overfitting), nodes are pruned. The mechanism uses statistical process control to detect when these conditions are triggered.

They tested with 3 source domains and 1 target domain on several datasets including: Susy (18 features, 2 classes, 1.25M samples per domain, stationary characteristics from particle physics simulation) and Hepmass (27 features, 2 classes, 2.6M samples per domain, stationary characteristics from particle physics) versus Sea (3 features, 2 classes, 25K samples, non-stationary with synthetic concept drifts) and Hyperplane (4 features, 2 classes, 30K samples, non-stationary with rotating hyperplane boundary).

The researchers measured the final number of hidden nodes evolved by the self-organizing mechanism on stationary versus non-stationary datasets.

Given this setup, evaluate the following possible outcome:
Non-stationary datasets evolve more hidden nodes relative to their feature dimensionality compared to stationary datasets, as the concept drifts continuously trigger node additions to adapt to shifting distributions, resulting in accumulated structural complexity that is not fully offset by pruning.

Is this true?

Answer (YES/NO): YES